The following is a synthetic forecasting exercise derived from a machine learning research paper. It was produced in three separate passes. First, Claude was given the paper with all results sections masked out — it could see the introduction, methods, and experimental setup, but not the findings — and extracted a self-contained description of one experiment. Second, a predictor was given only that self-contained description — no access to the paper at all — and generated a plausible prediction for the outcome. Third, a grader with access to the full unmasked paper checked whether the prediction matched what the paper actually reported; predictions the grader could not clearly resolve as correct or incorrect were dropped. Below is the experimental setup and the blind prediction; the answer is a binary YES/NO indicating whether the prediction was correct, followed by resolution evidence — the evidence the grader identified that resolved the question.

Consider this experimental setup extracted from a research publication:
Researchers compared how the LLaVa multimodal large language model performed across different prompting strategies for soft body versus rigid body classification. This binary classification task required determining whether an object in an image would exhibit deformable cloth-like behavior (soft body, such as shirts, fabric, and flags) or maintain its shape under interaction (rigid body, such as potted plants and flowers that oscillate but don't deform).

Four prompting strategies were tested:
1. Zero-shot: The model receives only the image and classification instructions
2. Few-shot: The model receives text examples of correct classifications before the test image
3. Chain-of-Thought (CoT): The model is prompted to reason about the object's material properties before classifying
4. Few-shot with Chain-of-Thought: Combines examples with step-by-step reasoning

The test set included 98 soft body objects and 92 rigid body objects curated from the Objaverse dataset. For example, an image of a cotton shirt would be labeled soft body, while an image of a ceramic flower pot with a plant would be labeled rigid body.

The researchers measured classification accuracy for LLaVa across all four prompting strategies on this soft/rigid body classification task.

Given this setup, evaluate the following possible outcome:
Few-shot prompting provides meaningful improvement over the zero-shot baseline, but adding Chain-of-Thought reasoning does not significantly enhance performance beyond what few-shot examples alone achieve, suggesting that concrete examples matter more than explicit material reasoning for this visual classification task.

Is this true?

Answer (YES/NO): NO